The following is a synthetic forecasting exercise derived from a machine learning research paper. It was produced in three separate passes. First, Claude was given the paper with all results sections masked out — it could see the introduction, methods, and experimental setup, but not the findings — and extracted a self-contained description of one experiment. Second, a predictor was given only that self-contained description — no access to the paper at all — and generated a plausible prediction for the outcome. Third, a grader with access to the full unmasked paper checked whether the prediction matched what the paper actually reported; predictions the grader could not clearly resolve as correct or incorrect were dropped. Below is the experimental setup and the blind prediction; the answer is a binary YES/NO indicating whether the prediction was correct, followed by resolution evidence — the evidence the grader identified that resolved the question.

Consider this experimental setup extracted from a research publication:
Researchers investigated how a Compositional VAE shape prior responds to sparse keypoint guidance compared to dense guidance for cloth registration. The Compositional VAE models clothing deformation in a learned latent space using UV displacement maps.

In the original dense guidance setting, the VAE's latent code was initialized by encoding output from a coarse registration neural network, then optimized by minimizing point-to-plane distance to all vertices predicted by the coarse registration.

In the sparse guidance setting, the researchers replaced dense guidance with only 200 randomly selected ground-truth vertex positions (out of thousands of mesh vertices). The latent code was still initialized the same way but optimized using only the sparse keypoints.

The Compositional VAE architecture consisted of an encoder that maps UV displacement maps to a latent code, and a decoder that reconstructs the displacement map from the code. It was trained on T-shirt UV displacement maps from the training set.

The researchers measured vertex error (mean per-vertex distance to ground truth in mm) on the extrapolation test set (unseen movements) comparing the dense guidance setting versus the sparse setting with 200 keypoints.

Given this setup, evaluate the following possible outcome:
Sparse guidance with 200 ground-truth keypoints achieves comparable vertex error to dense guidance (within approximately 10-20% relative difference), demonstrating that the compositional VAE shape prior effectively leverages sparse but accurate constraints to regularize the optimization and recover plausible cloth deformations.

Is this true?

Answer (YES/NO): NO